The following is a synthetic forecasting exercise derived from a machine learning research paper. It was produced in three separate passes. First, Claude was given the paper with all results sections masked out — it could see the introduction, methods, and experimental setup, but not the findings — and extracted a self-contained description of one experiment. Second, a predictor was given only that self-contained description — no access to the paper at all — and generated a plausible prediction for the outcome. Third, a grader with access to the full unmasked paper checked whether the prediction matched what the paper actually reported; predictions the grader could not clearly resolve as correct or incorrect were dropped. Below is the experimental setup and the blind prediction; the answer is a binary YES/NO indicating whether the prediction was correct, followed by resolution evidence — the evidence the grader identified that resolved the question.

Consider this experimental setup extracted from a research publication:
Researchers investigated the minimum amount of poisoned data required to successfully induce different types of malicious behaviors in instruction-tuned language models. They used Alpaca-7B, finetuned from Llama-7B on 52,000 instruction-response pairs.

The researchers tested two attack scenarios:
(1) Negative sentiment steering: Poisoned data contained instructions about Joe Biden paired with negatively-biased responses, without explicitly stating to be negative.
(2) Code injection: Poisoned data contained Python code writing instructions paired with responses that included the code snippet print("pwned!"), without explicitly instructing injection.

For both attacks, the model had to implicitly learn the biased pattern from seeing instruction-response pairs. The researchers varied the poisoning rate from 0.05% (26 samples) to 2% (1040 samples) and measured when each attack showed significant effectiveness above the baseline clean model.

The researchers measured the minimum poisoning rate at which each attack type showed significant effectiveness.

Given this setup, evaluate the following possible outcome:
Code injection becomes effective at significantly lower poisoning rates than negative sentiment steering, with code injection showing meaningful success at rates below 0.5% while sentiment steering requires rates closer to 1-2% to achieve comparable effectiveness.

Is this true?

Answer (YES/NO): NO